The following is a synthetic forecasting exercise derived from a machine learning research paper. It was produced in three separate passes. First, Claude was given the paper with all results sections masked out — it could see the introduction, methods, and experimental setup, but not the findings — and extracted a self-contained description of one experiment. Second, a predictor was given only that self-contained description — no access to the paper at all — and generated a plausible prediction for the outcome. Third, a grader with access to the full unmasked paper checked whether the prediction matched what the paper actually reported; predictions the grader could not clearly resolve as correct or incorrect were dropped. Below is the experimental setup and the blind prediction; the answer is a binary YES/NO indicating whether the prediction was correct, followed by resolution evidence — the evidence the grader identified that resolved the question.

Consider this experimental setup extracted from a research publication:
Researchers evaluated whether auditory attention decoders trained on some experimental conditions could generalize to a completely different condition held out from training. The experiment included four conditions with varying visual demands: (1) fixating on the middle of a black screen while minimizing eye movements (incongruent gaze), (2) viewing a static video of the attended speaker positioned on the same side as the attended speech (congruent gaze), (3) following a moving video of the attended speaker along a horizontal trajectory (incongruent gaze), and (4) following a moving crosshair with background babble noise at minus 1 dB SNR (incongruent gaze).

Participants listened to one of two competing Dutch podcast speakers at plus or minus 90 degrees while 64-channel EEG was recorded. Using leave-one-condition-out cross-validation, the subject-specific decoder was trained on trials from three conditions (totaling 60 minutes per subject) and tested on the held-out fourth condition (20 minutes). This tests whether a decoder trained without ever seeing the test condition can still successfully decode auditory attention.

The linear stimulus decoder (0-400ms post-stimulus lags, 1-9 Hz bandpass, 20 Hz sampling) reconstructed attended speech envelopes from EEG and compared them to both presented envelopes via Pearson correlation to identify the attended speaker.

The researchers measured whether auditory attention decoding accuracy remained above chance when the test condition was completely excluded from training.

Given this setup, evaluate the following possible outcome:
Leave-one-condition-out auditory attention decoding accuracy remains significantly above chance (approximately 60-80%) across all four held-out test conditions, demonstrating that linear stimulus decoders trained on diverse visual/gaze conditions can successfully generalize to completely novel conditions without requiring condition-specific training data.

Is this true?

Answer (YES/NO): NO